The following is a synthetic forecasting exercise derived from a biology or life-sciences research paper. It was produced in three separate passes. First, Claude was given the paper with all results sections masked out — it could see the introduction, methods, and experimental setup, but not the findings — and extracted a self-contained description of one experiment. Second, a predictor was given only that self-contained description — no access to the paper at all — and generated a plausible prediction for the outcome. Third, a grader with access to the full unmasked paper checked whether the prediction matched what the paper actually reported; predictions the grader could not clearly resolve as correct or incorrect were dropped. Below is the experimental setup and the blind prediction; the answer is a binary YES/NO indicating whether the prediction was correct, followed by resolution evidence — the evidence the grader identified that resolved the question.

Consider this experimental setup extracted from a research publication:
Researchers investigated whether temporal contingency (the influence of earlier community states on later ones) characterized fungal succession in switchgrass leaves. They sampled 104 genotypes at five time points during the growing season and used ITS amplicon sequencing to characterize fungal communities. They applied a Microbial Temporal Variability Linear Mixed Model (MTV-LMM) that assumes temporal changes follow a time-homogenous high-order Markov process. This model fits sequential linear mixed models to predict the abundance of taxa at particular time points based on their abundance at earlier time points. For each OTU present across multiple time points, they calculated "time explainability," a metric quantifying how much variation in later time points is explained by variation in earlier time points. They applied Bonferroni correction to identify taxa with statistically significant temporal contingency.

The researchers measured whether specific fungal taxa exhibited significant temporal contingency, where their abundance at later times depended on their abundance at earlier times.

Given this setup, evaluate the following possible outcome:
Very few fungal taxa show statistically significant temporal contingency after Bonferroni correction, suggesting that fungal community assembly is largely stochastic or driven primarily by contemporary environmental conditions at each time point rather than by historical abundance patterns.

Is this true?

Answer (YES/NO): NO